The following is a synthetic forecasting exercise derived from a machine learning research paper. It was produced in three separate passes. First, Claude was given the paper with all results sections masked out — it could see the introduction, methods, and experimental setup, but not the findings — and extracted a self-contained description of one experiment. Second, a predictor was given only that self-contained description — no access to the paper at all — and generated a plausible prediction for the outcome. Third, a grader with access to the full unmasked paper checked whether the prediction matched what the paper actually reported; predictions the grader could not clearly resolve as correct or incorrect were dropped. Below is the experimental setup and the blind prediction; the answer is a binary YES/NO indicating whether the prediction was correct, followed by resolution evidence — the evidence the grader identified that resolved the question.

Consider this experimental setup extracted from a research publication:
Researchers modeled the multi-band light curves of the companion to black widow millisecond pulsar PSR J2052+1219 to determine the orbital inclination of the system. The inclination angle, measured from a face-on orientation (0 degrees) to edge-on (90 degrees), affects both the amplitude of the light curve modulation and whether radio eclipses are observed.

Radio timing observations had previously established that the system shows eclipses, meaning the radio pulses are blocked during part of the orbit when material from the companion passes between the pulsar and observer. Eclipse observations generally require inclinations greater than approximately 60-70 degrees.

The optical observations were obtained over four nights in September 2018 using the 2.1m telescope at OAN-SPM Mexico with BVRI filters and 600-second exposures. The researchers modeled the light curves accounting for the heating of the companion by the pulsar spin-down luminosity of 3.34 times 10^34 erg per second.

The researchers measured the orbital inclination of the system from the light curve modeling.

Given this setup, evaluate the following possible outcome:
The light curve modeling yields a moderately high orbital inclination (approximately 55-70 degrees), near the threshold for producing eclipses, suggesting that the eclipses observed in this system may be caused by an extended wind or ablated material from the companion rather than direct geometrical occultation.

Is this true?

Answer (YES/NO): NO